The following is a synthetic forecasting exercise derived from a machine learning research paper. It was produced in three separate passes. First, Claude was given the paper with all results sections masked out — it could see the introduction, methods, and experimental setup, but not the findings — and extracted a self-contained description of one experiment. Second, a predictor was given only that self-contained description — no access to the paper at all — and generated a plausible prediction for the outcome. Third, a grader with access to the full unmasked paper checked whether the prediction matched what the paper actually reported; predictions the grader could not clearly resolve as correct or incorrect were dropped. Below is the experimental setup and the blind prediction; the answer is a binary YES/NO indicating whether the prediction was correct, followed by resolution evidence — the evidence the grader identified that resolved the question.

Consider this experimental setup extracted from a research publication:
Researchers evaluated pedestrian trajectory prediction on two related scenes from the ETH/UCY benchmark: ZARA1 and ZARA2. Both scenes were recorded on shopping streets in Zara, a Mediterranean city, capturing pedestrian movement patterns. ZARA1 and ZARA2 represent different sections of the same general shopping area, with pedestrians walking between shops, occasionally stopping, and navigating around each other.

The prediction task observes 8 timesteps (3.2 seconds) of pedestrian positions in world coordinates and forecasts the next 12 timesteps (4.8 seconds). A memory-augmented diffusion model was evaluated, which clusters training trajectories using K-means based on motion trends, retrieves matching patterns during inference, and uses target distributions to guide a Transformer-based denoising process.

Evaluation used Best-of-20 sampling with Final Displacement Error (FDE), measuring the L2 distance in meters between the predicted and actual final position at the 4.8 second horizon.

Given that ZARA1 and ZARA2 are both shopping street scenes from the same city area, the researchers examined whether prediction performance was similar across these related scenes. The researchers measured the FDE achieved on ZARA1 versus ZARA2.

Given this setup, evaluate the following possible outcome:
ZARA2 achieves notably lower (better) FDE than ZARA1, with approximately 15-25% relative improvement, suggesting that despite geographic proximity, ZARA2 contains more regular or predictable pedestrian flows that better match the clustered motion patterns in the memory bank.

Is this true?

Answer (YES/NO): NO